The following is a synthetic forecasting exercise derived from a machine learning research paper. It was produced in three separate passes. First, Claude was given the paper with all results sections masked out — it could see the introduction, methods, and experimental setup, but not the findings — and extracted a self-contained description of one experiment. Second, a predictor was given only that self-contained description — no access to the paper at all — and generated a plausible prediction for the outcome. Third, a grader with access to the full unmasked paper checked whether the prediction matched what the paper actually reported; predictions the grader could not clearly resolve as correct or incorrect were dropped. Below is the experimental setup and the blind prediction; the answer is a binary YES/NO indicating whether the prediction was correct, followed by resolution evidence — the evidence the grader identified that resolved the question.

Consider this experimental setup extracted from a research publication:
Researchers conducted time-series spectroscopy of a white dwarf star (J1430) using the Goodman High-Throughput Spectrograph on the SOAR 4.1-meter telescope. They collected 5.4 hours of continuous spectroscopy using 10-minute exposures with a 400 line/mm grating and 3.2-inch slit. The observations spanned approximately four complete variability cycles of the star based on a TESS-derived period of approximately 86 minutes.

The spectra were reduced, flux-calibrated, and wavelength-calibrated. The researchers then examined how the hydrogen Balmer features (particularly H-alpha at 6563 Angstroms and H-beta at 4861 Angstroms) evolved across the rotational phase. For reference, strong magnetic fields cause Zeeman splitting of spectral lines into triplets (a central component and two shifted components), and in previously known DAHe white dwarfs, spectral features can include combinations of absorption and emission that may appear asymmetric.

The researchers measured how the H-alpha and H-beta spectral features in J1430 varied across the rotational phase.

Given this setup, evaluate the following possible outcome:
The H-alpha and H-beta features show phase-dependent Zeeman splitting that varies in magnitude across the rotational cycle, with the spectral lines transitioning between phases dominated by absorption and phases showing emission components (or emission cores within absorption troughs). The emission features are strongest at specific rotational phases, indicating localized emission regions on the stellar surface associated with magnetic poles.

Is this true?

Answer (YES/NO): YES